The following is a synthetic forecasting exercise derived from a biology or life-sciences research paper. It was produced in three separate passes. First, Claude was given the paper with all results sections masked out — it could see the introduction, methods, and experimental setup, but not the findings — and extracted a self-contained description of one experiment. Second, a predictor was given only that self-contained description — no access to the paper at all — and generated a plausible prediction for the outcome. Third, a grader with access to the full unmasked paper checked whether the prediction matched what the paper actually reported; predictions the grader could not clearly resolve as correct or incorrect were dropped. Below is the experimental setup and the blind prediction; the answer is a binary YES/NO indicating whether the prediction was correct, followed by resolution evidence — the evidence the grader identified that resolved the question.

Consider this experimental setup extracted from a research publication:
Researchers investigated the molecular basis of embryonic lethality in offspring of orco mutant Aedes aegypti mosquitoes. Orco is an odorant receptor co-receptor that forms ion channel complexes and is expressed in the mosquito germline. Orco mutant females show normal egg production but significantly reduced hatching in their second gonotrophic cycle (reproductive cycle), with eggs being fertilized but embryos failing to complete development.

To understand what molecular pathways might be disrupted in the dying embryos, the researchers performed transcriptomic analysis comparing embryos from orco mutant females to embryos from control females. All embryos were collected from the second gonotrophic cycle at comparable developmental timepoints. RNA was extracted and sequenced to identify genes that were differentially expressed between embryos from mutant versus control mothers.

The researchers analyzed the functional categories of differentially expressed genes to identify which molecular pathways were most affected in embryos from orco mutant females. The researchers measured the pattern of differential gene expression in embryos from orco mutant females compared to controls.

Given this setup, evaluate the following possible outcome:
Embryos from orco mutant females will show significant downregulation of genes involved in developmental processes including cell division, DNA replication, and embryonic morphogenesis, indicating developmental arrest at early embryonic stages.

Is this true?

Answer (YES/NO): NO